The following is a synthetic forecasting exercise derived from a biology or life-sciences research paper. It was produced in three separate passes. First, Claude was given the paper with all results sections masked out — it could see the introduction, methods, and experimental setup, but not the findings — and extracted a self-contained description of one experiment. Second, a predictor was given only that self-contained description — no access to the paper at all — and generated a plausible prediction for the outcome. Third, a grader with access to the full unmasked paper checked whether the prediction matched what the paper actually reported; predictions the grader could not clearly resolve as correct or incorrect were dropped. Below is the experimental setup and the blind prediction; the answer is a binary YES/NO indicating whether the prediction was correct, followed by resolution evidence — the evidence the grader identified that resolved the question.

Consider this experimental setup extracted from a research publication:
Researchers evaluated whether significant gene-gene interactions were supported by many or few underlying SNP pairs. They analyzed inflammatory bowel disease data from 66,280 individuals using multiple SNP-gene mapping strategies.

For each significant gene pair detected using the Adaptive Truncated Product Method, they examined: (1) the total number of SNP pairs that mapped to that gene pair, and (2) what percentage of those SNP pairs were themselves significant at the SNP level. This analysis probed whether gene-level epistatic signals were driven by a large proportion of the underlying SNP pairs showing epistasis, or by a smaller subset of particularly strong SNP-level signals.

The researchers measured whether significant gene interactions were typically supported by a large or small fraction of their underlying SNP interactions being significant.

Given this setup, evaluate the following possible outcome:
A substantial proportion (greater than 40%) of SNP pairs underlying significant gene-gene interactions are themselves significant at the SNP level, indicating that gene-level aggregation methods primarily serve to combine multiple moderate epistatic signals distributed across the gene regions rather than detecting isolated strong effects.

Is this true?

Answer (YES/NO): NO